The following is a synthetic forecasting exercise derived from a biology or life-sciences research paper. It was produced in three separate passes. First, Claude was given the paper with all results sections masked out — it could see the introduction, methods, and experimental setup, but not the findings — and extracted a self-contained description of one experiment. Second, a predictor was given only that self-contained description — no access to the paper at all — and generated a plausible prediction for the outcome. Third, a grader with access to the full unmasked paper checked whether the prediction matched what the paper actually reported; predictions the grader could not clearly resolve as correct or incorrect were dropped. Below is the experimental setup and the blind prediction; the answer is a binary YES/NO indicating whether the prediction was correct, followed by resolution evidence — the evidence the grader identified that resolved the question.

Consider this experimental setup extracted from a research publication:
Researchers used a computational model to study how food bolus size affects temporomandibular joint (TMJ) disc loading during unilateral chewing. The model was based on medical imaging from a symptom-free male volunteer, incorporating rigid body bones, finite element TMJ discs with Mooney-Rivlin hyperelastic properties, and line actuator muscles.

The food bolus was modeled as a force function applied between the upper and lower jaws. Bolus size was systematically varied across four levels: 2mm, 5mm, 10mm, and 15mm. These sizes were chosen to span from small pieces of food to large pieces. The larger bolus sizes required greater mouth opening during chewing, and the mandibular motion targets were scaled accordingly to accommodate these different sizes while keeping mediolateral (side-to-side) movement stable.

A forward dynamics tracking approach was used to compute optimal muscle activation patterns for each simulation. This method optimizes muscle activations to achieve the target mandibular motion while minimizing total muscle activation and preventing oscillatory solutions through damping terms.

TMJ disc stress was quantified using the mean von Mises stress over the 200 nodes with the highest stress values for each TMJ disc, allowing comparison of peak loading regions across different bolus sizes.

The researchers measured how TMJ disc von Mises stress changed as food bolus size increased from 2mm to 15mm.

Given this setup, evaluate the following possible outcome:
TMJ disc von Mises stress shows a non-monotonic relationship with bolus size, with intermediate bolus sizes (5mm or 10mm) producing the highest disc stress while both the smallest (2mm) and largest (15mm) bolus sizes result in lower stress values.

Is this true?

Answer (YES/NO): NO